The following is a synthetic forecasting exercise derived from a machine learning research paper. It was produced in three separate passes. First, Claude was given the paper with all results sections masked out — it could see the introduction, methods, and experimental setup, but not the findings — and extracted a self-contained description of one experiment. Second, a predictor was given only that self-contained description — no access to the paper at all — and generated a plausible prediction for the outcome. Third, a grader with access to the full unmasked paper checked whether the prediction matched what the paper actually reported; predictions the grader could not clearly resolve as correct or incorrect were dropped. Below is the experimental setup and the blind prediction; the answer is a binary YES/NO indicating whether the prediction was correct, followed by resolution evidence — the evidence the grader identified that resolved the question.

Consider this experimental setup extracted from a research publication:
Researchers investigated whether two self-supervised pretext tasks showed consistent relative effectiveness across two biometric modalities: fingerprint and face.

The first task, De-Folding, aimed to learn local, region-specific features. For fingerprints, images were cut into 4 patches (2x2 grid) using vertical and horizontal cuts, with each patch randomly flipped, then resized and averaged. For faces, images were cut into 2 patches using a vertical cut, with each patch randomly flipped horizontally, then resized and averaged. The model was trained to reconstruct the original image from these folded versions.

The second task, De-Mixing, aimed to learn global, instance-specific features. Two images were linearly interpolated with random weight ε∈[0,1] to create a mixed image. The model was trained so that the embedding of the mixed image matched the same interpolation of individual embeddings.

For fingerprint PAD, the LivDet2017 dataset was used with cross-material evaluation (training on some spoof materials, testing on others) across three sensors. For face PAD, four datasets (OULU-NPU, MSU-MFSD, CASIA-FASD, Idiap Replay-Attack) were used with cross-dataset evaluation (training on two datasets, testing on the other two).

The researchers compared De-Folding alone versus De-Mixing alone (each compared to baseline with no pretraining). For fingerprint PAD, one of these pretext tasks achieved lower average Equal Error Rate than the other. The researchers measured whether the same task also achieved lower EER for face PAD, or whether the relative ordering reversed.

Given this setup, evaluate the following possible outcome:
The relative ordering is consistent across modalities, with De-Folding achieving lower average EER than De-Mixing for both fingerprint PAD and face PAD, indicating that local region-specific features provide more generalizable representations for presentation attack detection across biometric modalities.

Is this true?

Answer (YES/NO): NO